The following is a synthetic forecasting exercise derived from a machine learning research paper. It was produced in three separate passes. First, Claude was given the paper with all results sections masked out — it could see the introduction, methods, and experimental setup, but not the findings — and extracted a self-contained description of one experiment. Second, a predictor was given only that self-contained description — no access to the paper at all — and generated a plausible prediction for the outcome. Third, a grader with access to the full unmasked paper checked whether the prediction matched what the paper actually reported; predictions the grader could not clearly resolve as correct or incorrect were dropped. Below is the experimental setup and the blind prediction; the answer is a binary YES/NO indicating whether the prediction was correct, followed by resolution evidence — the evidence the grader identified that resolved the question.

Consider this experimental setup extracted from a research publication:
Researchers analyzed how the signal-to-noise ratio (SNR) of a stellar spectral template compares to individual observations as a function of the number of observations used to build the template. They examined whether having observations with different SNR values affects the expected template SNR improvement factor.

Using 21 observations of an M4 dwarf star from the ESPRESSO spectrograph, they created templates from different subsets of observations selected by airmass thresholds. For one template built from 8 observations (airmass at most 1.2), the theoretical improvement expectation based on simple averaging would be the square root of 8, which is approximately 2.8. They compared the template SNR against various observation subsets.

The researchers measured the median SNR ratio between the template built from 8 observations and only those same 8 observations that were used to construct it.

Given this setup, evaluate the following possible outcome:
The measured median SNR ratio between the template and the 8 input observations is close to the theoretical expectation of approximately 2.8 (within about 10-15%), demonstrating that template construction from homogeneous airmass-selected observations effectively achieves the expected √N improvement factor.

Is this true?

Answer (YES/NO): NO